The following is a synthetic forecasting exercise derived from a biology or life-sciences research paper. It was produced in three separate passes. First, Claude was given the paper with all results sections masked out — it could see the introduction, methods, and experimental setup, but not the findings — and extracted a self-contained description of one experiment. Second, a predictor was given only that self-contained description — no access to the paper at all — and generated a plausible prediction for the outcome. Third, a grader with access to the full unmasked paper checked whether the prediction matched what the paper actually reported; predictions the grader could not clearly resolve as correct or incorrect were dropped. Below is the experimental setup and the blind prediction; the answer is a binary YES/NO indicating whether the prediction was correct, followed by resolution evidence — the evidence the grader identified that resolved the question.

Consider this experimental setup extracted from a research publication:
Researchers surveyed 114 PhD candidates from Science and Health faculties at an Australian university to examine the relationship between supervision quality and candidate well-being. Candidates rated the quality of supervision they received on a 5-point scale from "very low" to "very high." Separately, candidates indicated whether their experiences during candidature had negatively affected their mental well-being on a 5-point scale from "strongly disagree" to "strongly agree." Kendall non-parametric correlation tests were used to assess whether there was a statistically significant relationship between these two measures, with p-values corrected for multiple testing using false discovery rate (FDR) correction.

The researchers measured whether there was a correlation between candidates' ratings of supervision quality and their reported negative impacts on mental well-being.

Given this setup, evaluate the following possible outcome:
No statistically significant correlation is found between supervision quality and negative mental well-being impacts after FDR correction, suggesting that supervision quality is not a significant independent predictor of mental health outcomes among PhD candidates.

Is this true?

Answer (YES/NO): NO